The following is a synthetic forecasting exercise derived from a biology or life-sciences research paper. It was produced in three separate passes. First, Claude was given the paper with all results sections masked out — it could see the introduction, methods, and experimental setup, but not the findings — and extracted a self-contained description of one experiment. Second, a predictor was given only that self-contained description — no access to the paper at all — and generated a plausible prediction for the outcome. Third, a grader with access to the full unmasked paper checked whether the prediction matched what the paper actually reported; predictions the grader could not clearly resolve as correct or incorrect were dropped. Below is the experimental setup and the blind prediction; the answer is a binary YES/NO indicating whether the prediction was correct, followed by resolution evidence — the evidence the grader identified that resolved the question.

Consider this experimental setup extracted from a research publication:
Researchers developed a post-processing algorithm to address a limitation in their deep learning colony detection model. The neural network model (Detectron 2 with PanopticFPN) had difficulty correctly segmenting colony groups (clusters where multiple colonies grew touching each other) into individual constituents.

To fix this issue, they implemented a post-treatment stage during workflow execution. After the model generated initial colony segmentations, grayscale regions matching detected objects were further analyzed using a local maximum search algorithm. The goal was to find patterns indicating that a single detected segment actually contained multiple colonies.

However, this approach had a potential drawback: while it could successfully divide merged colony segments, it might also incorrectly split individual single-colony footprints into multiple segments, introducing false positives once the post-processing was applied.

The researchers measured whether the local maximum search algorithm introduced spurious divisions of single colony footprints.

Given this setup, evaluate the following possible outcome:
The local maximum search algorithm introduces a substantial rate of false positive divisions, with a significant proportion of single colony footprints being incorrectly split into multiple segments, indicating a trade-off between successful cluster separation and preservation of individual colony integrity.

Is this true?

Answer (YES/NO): NO